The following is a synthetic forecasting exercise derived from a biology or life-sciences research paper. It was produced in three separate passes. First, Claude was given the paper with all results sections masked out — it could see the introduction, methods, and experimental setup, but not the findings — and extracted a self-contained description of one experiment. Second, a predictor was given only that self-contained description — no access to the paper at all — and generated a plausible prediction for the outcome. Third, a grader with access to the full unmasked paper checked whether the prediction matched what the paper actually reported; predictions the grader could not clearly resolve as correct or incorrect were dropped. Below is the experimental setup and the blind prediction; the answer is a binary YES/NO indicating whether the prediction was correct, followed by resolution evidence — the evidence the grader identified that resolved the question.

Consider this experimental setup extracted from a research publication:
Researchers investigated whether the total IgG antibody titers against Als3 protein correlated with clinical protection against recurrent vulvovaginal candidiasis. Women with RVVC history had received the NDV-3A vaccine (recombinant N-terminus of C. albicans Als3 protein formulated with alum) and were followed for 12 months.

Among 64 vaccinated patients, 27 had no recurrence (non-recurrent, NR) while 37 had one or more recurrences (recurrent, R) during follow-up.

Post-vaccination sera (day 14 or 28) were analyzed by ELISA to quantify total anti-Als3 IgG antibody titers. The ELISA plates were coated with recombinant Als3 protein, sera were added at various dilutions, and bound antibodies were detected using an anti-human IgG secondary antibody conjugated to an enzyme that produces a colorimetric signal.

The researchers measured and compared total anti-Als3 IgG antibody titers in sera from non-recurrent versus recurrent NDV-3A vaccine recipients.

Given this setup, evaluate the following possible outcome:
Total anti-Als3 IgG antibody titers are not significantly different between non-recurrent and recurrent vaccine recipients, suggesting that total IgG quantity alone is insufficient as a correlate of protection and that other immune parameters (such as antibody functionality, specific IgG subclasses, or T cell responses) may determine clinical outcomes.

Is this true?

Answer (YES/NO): NO